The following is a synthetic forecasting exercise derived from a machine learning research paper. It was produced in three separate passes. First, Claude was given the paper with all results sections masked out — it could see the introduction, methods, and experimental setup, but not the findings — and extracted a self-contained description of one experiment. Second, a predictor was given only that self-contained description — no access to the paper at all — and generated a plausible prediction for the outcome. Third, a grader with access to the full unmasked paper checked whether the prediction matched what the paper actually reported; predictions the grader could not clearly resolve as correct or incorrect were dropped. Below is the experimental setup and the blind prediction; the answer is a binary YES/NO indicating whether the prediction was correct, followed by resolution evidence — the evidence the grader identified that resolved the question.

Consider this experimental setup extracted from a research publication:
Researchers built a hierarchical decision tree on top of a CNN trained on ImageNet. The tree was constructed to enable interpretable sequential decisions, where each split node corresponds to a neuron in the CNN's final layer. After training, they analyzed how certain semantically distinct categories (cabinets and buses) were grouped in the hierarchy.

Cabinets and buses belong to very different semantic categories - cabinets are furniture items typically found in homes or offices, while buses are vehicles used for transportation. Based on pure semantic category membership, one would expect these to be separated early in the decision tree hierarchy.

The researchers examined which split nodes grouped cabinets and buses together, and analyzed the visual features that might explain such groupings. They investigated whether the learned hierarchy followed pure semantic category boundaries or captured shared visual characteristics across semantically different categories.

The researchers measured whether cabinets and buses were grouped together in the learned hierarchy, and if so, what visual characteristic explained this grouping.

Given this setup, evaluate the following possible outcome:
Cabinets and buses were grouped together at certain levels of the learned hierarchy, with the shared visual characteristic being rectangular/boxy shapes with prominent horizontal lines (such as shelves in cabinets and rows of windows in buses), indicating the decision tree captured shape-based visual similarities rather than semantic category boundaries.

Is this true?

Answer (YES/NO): NO